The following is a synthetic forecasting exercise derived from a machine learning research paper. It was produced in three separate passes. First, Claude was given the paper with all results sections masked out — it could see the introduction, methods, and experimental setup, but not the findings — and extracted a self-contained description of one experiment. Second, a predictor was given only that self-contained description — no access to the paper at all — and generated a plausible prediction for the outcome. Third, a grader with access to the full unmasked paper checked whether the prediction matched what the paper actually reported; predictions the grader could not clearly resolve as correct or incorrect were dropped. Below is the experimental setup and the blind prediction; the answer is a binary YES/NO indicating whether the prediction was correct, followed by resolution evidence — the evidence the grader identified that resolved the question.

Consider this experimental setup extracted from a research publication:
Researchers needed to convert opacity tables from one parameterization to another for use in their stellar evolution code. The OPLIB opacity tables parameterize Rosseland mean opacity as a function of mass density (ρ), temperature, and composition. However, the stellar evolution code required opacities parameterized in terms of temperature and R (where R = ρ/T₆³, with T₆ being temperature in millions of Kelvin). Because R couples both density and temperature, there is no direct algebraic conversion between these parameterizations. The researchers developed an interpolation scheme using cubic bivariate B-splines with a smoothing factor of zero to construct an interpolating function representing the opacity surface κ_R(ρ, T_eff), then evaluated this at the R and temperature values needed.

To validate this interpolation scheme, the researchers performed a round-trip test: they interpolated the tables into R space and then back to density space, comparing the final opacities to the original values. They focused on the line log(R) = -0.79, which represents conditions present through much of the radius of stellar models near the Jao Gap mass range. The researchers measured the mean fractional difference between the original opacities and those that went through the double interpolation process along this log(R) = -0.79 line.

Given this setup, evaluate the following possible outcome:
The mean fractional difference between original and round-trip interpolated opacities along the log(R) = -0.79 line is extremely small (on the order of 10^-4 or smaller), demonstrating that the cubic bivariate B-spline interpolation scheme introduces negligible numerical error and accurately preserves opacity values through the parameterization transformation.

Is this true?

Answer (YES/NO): NO